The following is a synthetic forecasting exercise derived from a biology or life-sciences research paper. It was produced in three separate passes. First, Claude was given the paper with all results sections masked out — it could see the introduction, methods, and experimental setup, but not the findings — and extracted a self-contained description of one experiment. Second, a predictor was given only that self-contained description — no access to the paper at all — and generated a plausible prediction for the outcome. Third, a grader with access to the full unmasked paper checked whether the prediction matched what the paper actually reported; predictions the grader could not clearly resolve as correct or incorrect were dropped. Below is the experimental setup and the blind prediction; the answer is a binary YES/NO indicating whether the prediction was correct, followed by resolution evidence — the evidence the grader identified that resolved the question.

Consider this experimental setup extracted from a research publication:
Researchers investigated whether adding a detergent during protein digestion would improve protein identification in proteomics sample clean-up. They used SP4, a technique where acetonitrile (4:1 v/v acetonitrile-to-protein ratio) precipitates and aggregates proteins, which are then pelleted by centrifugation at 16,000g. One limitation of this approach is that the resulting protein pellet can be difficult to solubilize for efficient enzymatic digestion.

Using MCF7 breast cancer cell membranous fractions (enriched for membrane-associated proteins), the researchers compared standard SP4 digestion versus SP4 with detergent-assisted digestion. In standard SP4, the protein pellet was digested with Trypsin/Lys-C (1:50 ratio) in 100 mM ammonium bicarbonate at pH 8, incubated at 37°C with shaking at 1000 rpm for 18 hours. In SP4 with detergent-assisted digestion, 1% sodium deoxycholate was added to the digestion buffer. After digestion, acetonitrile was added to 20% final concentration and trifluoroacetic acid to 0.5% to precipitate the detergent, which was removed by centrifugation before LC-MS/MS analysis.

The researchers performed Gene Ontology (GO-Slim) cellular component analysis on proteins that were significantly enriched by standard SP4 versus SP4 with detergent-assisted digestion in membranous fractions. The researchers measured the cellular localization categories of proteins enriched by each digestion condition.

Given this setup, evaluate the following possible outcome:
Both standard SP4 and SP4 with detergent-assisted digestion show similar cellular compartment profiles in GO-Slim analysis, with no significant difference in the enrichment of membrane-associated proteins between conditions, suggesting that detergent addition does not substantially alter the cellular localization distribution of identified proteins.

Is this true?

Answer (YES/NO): NO